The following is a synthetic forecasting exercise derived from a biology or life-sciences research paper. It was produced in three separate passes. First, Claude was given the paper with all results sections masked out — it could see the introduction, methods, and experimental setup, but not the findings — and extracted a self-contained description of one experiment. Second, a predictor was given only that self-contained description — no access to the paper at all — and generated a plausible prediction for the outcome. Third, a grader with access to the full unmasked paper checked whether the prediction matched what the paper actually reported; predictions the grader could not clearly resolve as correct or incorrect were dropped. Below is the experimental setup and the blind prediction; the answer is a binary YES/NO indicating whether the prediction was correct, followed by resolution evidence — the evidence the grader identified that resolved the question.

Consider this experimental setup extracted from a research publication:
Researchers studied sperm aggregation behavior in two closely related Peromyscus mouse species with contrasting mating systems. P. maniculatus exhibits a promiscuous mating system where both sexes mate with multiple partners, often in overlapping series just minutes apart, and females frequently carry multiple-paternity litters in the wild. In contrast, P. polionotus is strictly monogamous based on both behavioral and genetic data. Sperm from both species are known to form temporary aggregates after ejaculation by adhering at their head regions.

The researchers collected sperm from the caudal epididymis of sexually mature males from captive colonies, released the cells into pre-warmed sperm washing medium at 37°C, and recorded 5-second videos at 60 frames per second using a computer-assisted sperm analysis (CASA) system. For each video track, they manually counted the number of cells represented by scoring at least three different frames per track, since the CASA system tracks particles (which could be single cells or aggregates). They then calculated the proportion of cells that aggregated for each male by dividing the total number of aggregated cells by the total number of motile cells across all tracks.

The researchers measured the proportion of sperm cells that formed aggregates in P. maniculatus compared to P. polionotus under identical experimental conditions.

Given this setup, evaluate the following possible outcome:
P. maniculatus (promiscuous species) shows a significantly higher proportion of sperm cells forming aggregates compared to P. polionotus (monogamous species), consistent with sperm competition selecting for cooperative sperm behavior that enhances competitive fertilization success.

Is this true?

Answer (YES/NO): NO